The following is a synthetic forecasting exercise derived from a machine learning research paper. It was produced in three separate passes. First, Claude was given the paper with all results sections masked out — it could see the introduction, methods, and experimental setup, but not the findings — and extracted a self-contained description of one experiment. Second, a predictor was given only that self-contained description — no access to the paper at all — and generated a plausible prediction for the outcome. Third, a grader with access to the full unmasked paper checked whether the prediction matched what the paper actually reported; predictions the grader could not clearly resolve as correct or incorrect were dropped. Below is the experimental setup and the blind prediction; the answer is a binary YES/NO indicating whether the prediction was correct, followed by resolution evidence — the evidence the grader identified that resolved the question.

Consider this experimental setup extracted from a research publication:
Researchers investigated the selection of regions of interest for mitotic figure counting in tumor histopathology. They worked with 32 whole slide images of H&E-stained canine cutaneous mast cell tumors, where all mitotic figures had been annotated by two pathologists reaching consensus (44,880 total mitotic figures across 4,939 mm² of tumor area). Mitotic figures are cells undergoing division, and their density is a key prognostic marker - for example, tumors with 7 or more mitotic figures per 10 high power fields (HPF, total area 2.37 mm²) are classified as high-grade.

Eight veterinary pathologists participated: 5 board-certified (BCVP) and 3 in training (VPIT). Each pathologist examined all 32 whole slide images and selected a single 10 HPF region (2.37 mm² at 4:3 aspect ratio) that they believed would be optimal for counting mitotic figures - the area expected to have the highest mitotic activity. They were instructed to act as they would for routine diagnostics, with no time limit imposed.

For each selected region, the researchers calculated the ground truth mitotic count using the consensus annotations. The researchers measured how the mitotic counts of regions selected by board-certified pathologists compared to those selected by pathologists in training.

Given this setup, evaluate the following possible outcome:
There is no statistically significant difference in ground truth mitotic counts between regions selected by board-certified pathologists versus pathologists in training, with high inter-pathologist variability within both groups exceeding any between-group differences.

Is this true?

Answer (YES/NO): YES